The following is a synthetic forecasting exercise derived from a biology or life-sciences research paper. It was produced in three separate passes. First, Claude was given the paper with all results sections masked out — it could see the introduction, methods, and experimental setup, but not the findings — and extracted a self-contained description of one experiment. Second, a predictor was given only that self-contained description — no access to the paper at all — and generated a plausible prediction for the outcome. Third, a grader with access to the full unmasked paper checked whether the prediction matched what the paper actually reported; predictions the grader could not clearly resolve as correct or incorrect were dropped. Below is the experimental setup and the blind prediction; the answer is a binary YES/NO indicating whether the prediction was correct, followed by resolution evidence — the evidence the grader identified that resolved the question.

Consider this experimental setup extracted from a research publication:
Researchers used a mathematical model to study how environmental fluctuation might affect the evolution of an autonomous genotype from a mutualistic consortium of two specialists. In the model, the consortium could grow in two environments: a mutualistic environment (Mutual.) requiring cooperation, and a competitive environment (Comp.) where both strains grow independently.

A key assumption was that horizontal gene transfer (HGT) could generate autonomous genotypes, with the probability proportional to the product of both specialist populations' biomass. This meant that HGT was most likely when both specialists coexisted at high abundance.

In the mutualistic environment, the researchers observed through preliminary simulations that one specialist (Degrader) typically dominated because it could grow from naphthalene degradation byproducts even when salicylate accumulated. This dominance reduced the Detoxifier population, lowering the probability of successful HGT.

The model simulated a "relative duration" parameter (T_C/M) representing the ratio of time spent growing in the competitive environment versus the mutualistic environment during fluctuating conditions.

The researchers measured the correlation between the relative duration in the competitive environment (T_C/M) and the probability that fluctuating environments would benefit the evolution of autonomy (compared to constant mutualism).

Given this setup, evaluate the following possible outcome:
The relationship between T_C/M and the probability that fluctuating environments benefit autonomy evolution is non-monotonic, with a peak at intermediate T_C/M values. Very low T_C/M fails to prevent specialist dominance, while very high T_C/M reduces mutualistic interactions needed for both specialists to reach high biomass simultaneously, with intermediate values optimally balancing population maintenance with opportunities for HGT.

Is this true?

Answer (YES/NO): NO